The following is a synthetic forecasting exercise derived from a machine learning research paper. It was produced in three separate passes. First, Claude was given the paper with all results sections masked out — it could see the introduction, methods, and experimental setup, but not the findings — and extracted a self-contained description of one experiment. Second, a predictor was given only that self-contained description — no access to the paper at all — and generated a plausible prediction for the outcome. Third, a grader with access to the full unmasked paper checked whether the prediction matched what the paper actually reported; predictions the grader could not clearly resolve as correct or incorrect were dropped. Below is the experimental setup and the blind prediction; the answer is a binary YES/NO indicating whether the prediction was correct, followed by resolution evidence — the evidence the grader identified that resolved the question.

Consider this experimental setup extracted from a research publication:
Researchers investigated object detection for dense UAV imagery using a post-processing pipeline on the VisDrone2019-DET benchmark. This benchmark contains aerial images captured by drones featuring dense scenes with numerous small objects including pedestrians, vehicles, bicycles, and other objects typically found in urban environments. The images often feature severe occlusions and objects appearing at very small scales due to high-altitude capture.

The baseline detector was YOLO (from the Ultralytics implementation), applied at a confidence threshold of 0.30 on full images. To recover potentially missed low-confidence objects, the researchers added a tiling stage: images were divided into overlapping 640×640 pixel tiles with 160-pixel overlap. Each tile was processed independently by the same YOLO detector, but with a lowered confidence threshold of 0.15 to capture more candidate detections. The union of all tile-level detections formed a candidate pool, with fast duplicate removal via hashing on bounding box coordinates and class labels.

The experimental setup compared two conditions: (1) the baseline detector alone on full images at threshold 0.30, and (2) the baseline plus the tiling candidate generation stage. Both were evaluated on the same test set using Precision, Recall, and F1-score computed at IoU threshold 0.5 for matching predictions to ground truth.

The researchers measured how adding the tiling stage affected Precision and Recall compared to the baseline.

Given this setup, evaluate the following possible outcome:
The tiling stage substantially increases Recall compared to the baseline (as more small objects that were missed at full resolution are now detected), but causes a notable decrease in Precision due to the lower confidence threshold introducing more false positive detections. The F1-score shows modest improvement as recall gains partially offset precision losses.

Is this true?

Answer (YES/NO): NO